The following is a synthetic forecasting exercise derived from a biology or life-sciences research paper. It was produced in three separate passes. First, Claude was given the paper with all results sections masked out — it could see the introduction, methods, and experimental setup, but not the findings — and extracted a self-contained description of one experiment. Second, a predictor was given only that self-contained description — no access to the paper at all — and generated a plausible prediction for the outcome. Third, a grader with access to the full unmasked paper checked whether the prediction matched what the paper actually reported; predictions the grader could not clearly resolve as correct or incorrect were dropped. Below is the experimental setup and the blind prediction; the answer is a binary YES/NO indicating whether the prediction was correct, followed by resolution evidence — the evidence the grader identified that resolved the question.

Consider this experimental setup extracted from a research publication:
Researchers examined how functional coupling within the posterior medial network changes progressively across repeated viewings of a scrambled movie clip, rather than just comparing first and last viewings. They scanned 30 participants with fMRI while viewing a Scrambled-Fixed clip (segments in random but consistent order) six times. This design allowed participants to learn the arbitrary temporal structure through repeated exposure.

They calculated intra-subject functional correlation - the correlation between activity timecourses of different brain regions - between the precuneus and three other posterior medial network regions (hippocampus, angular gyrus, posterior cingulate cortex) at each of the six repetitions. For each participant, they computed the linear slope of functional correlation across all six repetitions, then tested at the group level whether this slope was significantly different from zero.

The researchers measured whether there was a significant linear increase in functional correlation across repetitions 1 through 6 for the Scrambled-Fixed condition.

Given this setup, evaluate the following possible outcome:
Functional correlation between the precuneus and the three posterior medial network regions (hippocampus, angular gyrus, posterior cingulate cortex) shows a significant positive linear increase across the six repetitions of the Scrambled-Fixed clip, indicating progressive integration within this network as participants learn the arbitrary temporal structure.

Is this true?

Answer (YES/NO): YES